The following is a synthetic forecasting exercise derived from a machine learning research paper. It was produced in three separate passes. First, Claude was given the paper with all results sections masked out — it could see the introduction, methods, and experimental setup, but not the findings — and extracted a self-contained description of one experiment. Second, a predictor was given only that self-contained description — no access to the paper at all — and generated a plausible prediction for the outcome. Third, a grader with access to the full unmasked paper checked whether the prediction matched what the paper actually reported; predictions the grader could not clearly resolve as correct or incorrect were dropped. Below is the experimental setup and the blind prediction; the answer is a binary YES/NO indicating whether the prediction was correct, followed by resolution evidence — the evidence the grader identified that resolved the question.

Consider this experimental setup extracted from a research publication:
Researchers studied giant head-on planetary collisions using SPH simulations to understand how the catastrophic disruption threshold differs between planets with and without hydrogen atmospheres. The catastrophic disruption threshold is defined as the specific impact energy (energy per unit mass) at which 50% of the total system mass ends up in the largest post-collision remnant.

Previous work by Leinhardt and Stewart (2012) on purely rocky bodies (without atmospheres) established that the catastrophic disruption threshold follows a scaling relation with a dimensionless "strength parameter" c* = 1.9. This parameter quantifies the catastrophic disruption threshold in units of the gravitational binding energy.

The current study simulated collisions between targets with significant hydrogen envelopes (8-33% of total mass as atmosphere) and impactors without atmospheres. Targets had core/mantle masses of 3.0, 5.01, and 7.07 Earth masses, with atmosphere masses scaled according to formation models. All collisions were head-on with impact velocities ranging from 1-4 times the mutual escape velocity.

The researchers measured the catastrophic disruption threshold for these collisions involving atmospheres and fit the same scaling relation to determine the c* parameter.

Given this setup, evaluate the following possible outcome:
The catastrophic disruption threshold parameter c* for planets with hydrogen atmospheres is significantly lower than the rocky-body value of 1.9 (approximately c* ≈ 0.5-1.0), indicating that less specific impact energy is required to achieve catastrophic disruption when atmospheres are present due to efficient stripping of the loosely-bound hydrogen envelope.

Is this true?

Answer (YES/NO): NO